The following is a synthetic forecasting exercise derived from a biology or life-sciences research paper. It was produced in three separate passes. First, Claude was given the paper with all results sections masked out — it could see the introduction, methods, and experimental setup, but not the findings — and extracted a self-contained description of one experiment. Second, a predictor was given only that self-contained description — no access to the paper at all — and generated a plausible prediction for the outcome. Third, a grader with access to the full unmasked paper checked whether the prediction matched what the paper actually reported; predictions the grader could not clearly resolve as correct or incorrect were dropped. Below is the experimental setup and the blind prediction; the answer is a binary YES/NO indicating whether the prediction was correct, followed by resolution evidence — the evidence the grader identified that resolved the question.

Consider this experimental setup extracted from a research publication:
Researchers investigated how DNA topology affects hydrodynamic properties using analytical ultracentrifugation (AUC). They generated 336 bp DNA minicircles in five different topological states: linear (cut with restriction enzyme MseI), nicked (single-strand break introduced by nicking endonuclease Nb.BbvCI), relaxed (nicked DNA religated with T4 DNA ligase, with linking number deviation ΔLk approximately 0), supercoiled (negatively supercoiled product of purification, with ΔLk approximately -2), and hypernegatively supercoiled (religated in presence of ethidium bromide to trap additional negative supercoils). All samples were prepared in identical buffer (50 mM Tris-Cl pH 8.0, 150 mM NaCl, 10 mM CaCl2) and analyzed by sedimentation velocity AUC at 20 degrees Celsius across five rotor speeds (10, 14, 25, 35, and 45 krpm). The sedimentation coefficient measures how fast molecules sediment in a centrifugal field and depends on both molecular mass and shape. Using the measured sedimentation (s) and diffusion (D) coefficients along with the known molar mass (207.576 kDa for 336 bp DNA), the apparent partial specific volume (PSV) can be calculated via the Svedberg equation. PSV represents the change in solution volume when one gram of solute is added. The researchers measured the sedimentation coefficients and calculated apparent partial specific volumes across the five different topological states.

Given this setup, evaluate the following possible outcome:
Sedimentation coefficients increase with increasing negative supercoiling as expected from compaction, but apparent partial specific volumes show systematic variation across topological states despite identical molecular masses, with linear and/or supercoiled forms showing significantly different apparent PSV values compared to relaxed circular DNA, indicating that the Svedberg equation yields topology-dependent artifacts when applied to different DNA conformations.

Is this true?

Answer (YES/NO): NO